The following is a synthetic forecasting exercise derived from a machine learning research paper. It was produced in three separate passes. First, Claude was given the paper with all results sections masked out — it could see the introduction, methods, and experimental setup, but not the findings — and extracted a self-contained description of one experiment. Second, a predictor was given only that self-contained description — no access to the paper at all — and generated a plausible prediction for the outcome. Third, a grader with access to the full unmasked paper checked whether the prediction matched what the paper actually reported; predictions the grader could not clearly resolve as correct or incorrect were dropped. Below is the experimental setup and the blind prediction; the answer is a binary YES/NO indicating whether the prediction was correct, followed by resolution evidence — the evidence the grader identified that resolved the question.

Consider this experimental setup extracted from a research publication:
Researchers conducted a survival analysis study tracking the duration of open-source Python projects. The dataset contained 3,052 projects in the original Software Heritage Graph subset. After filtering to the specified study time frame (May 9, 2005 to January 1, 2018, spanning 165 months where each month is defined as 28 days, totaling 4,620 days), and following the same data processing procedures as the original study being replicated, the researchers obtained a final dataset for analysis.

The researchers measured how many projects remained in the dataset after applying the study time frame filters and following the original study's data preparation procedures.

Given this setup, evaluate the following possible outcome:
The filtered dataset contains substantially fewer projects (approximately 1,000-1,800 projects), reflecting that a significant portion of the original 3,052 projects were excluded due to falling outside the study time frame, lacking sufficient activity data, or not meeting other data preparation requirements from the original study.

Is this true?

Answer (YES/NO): NO